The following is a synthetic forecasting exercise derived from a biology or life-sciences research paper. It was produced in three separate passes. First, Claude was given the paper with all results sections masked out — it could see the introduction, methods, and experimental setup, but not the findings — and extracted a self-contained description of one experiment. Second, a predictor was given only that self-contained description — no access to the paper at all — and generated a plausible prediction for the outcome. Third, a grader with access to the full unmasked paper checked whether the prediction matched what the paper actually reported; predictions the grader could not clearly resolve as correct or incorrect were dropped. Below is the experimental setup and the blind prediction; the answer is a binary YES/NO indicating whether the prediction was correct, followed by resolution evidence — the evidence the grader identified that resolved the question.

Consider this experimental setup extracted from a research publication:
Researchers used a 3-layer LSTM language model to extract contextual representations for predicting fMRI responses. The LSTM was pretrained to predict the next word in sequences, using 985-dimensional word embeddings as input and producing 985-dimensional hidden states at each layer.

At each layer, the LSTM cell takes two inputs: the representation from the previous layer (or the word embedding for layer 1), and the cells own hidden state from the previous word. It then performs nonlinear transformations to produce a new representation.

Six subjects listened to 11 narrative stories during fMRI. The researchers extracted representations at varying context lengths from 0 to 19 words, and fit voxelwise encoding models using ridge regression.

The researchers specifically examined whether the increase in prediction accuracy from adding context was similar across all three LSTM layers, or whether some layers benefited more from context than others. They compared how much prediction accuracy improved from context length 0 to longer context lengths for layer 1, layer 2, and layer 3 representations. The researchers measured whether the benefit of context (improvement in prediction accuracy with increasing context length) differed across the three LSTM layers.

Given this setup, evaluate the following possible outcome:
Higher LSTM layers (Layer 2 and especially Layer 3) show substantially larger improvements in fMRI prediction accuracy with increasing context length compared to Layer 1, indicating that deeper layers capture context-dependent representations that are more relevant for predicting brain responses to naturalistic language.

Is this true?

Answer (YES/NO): YES